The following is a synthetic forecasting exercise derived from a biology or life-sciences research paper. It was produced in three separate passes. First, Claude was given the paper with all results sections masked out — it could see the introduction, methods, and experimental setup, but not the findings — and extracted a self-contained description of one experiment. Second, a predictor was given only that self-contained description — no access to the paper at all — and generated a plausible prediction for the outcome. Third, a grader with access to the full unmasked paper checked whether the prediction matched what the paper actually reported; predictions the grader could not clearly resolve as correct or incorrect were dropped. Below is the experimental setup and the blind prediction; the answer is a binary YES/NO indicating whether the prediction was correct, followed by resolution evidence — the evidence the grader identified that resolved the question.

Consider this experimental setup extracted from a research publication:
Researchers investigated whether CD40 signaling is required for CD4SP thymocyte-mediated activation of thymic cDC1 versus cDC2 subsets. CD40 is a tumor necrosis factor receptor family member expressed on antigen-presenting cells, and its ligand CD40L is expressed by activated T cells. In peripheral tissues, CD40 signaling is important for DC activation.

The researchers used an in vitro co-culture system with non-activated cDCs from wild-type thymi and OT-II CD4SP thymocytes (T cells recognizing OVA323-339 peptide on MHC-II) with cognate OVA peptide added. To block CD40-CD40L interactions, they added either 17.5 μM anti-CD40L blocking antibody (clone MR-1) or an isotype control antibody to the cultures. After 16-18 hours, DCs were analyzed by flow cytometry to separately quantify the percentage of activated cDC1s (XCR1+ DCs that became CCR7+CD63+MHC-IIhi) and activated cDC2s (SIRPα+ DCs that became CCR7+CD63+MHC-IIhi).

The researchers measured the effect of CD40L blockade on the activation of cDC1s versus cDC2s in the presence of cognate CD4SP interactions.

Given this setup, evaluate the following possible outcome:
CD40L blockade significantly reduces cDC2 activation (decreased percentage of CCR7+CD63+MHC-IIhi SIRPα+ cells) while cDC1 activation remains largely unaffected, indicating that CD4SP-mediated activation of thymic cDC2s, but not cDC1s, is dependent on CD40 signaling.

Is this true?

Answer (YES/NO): NO